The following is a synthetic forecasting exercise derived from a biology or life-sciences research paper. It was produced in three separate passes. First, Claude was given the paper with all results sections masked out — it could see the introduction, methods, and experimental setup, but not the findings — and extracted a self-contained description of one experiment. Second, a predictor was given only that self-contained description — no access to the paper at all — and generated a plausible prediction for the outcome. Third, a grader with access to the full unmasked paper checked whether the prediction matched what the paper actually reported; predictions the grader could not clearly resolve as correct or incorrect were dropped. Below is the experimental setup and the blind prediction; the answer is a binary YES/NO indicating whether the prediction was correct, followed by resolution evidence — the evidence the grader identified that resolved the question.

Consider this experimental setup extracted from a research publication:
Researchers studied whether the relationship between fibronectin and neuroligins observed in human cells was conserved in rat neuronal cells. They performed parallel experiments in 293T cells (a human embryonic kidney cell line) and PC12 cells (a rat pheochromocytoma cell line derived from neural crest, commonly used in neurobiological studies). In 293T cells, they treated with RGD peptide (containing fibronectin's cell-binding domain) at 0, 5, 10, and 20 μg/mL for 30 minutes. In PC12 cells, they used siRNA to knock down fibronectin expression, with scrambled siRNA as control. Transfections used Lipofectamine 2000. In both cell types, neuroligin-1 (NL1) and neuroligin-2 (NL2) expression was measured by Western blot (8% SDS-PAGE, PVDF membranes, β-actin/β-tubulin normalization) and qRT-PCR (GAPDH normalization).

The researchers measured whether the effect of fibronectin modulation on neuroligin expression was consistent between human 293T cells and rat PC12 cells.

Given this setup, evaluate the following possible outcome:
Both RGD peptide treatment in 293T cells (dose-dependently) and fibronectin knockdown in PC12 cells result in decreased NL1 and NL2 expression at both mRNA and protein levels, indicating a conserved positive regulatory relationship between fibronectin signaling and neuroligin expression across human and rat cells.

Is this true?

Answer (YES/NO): NO